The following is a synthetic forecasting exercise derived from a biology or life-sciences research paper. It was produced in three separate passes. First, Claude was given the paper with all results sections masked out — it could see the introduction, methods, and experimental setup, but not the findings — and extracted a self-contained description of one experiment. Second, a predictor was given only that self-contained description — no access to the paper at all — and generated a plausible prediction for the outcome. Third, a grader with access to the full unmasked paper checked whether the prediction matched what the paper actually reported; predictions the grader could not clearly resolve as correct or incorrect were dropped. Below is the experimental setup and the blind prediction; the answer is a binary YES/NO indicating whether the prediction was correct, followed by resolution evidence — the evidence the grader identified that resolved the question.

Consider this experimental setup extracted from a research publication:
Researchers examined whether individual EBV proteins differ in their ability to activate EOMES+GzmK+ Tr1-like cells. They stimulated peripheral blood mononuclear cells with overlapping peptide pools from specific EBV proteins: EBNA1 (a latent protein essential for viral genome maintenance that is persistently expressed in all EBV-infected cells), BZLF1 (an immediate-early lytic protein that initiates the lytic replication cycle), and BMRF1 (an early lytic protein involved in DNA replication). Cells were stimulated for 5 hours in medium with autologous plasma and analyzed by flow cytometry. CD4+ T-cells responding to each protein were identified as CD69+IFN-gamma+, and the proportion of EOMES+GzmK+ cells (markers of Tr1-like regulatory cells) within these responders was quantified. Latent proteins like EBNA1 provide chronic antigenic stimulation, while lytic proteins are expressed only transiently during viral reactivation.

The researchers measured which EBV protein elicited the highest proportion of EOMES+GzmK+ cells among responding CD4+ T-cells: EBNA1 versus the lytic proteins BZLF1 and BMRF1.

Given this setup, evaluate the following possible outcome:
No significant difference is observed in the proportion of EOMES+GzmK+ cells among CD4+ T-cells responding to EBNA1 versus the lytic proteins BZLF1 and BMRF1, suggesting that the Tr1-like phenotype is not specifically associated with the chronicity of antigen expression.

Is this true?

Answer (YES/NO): NO